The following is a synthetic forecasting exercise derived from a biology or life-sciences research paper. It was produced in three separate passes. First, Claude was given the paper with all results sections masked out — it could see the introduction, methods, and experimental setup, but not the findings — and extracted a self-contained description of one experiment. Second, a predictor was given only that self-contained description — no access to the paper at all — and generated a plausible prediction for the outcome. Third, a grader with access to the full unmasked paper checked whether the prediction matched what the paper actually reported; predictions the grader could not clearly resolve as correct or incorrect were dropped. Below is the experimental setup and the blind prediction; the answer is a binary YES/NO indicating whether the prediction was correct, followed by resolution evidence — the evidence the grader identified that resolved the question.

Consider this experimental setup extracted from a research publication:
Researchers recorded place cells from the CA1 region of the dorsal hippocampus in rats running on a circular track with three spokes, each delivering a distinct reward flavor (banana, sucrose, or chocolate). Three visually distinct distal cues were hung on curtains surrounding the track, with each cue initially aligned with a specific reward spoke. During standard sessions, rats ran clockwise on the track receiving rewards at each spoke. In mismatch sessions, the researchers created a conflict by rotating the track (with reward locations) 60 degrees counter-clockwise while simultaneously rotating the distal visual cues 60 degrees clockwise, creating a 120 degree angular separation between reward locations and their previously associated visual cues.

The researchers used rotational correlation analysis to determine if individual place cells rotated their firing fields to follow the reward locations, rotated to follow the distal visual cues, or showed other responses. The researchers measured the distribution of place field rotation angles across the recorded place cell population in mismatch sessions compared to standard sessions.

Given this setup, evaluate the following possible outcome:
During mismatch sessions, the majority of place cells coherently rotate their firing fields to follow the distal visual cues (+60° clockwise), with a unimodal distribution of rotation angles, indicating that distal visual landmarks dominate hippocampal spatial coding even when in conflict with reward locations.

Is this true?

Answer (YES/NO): NO